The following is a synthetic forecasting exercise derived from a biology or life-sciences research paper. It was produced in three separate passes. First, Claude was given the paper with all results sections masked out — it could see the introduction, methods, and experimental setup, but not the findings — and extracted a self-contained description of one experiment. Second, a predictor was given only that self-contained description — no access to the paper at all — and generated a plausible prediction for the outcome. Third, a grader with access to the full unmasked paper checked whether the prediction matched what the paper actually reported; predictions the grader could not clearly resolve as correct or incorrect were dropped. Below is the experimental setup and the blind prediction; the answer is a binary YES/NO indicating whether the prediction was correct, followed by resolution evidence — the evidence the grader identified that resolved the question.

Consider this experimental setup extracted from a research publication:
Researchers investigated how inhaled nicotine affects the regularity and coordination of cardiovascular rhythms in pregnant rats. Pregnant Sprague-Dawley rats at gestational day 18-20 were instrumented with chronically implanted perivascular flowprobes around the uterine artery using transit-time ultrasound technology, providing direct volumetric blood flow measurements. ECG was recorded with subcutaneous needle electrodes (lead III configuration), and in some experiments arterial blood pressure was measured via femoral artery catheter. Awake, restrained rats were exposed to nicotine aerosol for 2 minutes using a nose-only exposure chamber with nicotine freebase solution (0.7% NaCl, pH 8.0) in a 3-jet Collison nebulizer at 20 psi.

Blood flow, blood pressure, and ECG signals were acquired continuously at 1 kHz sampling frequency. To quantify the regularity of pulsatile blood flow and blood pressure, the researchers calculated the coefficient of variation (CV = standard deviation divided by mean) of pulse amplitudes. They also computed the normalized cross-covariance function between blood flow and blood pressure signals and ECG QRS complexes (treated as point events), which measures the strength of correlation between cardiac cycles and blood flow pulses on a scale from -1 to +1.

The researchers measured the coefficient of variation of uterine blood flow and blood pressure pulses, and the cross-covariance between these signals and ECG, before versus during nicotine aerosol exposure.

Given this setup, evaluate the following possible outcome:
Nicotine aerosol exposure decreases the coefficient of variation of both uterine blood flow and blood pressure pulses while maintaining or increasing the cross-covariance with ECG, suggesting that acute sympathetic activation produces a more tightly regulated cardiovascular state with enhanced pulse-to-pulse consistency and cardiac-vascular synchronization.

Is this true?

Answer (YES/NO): NO